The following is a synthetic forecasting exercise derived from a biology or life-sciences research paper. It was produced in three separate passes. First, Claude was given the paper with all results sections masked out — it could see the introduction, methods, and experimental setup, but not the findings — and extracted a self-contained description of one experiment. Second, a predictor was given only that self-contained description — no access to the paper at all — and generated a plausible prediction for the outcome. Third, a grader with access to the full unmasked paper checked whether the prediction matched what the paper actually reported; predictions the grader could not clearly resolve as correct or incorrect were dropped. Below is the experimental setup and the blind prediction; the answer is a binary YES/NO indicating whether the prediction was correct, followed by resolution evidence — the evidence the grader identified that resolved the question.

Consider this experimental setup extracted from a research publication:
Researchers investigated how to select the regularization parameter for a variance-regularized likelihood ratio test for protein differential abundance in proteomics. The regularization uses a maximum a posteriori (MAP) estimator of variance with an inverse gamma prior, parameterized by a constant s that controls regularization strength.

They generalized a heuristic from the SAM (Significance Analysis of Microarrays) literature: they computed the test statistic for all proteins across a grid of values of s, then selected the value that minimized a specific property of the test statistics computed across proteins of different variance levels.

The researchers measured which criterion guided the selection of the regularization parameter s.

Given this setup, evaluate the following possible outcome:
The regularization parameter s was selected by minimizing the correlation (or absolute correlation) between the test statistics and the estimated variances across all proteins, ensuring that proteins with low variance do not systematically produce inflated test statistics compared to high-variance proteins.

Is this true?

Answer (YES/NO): NO